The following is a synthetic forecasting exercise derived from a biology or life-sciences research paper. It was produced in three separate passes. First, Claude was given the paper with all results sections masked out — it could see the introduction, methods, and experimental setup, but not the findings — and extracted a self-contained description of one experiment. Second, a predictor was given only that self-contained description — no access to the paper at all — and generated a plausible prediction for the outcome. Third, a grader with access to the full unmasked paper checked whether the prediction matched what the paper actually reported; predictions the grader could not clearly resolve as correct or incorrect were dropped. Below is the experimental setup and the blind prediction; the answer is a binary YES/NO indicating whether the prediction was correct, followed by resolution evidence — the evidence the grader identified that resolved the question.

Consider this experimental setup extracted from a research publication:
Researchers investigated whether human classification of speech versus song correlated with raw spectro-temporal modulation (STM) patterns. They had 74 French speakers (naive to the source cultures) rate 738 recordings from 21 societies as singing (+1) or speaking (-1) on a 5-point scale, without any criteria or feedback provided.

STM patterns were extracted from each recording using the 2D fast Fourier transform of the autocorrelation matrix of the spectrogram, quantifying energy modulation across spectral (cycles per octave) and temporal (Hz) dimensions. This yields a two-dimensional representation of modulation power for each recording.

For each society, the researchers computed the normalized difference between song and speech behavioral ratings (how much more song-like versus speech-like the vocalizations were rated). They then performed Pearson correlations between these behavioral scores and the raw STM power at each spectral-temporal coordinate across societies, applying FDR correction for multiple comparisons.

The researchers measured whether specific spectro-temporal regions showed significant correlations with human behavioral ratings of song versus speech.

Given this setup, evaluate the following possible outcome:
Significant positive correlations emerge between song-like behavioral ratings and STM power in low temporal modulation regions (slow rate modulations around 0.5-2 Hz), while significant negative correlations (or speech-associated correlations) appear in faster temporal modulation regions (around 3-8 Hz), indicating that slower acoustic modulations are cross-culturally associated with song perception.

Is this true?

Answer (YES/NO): NO